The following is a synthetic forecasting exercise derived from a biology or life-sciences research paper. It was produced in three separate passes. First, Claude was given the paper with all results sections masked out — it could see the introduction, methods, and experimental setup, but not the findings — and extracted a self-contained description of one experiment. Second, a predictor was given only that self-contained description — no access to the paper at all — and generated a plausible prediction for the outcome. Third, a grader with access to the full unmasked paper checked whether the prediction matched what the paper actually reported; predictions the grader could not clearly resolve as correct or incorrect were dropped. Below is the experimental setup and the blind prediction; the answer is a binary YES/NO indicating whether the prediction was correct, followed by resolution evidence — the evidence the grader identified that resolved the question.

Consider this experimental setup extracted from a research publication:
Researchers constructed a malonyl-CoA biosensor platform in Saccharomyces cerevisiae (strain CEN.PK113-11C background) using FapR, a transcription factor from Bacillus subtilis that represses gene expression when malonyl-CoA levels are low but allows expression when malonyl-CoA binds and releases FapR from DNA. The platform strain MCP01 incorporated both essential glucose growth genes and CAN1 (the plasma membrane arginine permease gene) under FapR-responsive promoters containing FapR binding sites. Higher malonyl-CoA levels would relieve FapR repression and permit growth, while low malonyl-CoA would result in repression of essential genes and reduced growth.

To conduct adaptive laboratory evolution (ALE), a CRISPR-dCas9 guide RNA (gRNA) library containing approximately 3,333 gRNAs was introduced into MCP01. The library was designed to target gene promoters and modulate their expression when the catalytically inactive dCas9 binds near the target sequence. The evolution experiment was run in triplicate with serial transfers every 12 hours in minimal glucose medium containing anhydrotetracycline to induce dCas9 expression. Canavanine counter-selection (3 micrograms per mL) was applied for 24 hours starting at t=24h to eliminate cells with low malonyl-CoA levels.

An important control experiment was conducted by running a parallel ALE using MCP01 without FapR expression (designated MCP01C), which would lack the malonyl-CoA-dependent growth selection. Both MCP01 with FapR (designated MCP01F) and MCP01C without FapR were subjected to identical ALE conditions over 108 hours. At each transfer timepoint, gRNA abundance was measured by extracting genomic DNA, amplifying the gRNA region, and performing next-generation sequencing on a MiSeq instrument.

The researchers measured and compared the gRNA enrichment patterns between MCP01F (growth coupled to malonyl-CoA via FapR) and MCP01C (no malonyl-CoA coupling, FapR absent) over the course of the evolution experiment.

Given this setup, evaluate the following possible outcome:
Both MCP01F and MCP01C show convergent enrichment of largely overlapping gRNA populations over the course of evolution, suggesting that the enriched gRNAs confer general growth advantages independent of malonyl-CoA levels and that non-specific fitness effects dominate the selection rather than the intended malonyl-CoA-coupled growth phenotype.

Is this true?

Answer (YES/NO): NO